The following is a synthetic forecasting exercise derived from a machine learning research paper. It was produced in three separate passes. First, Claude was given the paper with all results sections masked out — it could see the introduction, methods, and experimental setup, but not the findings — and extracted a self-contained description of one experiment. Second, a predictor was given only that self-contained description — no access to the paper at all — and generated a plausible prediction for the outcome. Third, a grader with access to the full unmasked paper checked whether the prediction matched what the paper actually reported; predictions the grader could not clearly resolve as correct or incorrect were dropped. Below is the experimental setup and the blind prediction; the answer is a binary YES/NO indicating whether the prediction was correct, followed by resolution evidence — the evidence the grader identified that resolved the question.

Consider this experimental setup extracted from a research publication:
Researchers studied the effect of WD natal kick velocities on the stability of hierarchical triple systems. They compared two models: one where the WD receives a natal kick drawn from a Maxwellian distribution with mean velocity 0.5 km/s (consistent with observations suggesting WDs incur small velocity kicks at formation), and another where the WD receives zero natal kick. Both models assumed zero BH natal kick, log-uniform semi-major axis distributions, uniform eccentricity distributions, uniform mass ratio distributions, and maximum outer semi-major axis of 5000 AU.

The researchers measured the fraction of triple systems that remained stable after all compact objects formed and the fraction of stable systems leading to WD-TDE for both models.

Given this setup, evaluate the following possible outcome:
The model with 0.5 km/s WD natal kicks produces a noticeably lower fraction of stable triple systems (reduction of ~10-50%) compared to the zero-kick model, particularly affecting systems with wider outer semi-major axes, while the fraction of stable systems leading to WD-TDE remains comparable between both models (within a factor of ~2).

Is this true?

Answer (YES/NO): NO